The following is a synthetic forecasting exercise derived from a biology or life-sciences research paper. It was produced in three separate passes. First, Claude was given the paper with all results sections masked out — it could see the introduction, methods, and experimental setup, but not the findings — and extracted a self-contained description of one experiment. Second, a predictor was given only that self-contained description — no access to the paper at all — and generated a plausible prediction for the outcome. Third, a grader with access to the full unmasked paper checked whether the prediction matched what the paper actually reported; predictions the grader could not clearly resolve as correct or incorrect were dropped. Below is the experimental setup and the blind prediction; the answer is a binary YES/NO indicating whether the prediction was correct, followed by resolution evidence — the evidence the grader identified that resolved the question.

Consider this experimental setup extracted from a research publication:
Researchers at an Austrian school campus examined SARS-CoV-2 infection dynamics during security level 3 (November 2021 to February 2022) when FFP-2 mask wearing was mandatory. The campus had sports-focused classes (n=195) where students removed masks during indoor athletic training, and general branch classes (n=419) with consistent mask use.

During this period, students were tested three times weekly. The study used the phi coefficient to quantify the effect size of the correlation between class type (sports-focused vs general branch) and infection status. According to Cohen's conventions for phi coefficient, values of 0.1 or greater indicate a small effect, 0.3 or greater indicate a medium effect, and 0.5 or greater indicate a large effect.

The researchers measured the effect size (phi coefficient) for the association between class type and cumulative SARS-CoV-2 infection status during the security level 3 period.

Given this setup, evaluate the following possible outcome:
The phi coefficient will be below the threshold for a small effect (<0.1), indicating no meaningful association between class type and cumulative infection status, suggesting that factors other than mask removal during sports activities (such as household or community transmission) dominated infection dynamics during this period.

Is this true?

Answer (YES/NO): NO